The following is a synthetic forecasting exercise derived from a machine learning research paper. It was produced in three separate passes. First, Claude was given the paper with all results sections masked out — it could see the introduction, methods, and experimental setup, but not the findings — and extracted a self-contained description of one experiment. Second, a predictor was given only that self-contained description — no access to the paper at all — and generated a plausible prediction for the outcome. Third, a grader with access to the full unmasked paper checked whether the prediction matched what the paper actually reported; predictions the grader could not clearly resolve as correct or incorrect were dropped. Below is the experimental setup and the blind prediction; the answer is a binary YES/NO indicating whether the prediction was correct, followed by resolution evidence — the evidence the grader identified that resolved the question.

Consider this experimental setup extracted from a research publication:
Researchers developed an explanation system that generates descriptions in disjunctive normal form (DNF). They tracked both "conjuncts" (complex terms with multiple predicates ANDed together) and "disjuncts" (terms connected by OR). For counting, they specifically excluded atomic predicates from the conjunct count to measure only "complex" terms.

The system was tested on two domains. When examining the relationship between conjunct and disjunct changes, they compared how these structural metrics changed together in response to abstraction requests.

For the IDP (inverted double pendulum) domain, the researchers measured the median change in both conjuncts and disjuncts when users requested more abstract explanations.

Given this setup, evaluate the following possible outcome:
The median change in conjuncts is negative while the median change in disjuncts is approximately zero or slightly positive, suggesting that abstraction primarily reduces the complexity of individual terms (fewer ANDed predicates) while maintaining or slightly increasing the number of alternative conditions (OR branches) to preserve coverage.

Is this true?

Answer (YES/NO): NO